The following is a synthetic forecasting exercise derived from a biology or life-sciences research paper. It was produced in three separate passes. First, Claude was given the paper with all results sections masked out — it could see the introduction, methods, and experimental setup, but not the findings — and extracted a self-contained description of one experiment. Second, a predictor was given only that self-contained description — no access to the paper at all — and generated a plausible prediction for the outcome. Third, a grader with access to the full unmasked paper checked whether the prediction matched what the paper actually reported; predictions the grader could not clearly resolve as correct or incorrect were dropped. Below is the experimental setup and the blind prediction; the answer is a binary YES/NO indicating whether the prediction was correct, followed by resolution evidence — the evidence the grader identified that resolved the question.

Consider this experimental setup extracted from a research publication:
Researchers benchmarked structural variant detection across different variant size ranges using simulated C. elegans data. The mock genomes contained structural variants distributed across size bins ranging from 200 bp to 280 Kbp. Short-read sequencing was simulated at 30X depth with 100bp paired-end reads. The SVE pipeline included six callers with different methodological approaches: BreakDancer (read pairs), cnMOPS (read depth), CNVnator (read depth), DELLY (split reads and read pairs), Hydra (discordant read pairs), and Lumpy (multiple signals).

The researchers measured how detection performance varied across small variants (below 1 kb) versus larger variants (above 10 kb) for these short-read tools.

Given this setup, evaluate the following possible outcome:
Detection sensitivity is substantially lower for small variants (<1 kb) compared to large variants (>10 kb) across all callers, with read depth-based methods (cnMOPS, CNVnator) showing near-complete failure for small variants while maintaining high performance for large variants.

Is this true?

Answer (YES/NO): NO